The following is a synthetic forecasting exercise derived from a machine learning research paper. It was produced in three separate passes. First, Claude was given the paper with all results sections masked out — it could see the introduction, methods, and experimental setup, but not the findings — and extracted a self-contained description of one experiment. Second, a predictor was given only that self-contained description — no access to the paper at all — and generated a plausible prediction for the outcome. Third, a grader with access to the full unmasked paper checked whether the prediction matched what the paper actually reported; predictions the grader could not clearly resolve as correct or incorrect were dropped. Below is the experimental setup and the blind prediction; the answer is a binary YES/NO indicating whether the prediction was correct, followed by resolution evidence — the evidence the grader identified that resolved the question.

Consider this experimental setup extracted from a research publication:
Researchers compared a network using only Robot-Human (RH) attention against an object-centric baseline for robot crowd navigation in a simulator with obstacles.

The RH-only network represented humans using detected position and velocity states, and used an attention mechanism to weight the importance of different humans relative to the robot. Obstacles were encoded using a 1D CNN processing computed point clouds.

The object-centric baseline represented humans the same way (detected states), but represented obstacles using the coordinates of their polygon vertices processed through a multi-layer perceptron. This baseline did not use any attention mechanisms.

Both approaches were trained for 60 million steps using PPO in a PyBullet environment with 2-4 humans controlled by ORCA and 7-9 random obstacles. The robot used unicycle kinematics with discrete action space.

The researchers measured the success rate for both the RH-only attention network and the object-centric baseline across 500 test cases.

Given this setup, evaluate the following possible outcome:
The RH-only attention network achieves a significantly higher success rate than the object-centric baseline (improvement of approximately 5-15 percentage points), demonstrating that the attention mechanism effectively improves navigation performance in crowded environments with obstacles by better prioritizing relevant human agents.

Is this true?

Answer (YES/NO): NO